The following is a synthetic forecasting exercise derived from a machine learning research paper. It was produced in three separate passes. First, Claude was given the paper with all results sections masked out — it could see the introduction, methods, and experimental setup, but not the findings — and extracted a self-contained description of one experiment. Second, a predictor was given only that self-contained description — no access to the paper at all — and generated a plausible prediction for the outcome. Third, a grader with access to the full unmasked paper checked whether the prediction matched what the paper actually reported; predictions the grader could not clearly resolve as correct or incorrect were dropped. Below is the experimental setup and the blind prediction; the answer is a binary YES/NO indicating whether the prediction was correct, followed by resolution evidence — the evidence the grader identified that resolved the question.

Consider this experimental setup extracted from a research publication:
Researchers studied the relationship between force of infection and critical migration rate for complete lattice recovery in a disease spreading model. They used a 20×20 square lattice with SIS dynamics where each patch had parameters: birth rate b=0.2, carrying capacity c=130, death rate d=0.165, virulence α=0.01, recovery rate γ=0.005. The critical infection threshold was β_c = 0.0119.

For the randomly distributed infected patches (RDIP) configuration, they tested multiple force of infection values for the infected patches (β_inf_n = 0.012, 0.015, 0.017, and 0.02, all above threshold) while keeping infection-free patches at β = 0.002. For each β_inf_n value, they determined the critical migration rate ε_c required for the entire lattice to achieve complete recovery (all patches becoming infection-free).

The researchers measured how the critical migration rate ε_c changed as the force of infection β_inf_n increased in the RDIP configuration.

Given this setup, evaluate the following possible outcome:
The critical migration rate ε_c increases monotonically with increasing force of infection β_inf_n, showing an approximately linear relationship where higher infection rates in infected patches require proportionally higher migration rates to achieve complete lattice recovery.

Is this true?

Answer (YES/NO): NO